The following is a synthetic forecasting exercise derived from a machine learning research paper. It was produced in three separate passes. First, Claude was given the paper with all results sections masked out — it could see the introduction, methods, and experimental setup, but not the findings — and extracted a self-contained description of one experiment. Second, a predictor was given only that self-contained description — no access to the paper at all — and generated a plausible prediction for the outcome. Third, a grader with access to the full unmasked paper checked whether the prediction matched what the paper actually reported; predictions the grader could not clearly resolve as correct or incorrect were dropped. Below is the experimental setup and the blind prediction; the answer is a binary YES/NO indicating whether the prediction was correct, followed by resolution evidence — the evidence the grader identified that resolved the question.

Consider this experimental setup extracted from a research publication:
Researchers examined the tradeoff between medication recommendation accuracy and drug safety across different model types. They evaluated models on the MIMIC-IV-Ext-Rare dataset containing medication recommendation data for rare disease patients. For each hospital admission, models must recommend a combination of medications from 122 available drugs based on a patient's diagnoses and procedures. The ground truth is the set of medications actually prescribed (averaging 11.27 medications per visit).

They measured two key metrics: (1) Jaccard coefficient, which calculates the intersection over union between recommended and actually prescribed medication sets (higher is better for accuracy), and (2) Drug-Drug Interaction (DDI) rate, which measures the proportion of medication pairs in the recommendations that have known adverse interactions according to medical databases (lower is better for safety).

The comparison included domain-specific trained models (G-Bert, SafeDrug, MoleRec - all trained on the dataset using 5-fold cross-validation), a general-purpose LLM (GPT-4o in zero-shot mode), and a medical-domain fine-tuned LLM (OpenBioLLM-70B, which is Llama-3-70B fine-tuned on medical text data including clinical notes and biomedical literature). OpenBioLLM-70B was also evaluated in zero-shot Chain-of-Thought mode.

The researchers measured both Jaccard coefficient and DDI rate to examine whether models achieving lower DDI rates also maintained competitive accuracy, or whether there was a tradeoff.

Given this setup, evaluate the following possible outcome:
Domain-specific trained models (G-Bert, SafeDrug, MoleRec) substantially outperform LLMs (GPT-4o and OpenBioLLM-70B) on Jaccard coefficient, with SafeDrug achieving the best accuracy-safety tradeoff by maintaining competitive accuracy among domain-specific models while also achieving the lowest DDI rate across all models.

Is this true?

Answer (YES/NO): NO